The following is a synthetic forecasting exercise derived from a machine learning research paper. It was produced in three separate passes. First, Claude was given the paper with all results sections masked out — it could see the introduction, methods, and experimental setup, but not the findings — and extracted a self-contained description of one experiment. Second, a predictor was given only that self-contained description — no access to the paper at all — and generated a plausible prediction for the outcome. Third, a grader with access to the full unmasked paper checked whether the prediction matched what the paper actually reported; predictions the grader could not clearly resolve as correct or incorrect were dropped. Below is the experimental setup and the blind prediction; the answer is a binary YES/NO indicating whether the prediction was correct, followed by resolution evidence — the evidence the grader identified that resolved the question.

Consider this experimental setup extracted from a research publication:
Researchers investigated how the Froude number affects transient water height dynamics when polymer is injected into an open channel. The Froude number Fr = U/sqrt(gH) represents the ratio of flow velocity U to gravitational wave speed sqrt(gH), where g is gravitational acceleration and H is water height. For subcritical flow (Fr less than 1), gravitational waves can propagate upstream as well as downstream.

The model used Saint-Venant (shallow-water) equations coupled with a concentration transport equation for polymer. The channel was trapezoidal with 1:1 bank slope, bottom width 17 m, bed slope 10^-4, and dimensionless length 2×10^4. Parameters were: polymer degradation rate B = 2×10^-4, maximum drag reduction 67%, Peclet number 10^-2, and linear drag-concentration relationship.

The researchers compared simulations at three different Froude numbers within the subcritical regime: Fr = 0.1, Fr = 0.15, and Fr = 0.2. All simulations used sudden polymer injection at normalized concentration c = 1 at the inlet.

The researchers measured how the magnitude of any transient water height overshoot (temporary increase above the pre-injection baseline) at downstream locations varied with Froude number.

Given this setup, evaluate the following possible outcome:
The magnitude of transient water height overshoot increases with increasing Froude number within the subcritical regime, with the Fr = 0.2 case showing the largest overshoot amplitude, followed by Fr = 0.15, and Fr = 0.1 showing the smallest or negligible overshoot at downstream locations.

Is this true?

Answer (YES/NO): YES